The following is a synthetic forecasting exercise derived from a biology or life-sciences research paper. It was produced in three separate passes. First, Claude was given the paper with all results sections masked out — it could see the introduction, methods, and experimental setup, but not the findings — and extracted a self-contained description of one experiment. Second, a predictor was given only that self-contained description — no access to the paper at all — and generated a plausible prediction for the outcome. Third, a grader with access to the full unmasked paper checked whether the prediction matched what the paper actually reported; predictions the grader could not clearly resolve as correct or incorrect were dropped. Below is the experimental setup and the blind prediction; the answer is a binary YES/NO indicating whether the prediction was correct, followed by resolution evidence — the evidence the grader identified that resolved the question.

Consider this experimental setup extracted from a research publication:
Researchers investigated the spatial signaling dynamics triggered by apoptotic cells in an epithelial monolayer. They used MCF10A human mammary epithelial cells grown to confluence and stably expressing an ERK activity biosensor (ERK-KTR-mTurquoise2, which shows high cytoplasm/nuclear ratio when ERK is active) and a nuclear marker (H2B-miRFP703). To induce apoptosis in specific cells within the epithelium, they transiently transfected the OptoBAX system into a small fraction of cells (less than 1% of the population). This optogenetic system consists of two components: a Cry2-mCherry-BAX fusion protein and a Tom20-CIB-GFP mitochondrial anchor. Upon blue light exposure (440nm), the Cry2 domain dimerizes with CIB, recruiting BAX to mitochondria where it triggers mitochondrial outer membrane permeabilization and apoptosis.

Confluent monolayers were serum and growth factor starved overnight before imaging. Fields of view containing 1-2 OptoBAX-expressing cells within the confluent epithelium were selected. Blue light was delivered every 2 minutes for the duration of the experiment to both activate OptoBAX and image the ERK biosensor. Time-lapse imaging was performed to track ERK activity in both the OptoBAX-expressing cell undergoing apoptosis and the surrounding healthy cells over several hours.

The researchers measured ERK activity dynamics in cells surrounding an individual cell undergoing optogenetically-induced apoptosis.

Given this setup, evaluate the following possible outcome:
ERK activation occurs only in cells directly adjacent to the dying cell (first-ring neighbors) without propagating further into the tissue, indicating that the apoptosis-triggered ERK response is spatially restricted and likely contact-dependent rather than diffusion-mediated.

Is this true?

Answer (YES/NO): NO